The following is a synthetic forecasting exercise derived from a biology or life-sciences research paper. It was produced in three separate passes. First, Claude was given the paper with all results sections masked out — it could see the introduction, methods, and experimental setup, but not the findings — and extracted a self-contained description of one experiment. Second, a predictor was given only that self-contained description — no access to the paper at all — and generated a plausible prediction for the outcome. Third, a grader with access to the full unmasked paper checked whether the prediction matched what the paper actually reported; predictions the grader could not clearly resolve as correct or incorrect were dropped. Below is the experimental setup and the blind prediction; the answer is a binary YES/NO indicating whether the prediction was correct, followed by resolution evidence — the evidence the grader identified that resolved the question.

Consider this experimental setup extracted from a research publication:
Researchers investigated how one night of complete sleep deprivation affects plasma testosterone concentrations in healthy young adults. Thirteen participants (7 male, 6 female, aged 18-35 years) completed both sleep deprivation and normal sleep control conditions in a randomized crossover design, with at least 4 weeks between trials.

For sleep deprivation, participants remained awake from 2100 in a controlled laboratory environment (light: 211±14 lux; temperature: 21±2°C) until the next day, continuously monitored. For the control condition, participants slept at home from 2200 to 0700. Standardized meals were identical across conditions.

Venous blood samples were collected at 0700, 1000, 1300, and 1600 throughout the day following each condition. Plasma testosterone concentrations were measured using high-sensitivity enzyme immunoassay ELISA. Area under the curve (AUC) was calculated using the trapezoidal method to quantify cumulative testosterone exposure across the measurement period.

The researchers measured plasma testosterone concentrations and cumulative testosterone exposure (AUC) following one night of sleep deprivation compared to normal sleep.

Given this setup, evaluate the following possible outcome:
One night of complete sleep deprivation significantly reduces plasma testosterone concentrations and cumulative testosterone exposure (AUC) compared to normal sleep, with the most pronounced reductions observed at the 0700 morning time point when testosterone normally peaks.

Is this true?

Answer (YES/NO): NO